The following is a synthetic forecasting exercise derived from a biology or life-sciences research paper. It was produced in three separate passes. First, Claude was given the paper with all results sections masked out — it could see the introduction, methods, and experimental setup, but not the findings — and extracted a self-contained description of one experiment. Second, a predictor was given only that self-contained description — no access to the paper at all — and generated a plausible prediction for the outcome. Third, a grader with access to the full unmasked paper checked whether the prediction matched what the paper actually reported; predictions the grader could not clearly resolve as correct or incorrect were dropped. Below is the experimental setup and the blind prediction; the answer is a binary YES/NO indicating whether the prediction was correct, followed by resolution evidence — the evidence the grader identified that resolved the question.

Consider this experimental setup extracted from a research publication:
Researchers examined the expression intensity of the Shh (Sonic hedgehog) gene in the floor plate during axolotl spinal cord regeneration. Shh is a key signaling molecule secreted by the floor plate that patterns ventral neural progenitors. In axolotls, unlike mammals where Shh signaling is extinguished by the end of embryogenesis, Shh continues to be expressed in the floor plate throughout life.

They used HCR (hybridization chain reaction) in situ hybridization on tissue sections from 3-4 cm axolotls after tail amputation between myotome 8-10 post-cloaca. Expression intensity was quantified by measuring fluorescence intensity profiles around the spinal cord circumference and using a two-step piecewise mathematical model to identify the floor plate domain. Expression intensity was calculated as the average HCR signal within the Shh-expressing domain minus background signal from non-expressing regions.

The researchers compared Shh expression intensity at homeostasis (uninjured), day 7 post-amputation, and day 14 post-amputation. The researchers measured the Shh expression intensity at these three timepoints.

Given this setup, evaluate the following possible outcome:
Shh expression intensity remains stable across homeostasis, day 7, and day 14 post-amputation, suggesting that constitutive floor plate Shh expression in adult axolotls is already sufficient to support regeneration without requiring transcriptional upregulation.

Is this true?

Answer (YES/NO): NO